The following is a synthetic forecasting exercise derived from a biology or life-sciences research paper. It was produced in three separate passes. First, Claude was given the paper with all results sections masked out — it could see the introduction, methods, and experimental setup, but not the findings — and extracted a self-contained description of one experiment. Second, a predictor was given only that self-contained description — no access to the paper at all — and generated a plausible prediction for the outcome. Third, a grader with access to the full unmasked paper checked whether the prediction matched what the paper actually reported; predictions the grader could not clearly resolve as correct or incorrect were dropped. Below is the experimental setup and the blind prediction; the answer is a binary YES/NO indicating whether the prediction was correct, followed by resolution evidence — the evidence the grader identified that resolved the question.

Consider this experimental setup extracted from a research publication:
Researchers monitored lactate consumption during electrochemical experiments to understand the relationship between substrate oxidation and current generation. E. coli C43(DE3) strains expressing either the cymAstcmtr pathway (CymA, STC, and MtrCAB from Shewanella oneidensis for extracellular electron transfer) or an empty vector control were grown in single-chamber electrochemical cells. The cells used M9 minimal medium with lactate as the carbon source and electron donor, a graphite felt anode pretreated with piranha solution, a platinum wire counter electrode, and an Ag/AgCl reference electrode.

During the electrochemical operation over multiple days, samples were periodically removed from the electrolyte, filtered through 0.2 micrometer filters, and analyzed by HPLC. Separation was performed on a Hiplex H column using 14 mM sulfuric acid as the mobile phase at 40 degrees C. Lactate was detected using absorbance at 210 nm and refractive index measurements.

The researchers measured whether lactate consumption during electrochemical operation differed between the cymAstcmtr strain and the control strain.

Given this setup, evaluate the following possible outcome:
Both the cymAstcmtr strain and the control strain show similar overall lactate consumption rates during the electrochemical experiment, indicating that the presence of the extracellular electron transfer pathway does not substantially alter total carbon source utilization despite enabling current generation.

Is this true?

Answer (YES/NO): YES